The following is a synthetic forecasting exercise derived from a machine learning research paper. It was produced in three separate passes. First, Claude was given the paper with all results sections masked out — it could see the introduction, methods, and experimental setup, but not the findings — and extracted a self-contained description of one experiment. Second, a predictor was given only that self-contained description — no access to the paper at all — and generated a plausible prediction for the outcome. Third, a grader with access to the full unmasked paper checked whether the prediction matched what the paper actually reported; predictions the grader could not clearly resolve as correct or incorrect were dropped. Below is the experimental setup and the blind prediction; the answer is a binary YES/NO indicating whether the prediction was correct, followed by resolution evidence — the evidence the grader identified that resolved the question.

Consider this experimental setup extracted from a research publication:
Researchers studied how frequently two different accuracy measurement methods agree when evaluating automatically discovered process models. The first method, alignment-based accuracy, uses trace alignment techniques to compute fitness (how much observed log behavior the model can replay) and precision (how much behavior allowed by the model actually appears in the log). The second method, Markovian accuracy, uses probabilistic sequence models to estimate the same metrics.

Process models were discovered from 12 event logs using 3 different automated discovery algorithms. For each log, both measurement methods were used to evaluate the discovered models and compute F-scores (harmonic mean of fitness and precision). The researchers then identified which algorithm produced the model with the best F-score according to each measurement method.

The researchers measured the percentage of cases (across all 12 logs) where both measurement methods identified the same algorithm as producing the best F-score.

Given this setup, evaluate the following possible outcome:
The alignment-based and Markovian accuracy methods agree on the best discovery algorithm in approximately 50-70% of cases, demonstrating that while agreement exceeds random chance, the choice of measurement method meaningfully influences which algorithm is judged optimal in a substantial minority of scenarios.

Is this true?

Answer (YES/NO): NO